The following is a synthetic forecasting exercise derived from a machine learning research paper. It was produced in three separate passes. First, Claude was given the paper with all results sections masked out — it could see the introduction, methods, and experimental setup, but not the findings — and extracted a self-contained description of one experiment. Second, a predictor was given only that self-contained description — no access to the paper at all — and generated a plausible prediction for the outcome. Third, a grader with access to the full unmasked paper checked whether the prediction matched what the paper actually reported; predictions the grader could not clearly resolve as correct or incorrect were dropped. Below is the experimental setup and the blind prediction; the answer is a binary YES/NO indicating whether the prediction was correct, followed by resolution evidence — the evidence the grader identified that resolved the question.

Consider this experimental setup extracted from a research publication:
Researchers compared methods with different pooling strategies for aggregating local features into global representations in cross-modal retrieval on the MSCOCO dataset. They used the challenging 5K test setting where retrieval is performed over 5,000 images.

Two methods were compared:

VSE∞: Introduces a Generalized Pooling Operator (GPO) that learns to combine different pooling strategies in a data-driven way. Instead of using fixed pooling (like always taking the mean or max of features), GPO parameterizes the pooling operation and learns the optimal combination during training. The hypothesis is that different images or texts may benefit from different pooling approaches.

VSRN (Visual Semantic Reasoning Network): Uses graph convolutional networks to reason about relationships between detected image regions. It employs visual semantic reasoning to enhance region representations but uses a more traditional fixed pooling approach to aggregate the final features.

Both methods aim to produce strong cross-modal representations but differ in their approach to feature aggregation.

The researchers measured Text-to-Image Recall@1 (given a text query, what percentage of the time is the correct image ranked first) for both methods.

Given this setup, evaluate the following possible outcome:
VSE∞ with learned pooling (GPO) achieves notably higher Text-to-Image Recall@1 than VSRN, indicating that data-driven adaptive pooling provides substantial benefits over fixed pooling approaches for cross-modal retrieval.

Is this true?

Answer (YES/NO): NO